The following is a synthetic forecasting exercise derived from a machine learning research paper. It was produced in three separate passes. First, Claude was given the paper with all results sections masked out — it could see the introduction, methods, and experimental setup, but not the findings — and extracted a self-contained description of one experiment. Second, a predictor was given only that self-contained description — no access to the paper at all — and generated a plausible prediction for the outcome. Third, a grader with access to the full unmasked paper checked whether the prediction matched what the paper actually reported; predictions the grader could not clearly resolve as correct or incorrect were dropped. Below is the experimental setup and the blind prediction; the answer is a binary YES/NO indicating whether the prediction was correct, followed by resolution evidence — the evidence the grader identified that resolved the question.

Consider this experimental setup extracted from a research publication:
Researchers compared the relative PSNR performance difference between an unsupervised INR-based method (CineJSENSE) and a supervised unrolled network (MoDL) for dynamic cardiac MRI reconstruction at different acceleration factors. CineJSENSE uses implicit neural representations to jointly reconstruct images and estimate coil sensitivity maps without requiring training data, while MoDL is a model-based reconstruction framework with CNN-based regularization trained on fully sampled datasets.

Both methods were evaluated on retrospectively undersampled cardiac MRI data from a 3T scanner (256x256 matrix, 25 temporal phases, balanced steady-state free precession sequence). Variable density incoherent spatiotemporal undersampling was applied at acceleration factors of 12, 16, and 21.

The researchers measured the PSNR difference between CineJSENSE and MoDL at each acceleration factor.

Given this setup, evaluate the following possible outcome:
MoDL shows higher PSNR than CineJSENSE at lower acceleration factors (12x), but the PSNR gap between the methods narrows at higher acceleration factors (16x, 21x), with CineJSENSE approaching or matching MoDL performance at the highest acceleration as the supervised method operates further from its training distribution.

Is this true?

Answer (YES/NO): NO